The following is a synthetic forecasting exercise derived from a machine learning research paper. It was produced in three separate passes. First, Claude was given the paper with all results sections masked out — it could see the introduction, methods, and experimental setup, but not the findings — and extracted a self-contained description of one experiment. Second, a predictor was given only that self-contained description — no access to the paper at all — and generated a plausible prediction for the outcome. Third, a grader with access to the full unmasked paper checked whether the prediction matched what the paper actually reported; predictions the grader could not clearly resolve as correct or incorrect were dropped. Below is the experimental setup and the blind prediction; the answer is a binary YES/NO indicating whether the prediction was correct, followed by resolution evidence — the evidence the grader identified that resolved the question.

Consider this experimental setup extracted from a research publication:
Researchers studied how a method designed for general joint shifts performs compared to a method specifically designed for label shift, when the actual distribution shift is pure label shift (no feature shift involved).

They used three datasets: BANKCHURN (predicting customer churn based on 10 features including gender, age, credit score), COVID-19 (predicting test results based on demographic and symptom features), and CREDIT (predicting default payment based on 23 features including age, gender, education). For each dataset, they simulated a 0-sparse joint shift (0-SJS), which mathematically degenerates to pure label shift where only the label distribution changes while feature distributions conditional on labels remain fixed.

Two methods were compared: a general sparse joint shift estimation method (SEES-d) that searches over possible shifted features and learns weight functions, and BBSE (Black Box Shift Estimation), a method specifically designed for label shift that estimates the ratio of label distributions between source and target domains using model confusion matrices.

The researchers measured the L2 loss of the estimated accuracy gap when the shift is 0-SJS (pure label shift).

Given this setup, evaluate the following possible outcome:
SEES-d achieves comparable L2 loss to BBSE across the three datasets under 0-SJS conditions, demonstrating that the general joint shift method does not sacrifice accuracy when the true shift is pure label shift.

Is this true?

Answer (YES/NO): NO